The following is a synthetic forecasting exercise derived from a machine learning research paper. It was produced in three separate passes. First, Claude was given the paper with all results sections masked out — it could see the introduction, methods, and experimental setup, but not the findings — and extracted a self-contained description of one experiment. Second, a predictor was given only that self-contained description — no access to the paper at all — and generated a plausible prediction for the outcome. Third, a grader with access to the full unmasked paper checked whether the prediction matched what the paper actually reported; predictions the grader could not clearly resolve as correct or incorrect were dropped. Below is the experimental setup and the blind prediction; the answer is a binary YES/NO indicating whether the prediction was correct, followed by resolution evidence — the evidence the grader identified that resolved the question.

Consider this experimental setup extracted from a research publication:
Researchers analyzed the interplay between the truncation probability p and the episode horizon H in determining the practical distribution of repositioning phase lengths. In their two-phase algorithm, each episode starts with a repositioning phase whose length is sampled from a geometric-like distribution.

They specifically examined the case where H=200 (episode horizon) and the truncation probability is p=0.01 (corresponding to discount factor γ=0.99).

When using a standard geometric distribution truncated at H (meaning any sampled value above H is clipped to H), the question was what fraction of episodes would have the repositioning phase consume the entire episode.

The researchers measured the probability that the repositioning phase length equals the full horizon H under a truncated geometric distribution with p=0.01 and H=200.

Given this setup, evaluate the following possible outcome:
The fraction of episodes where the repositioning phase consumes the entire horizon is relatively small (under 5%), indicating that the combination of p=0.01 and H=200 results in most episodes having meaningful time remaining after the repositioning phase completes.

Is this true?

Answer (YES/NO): NO